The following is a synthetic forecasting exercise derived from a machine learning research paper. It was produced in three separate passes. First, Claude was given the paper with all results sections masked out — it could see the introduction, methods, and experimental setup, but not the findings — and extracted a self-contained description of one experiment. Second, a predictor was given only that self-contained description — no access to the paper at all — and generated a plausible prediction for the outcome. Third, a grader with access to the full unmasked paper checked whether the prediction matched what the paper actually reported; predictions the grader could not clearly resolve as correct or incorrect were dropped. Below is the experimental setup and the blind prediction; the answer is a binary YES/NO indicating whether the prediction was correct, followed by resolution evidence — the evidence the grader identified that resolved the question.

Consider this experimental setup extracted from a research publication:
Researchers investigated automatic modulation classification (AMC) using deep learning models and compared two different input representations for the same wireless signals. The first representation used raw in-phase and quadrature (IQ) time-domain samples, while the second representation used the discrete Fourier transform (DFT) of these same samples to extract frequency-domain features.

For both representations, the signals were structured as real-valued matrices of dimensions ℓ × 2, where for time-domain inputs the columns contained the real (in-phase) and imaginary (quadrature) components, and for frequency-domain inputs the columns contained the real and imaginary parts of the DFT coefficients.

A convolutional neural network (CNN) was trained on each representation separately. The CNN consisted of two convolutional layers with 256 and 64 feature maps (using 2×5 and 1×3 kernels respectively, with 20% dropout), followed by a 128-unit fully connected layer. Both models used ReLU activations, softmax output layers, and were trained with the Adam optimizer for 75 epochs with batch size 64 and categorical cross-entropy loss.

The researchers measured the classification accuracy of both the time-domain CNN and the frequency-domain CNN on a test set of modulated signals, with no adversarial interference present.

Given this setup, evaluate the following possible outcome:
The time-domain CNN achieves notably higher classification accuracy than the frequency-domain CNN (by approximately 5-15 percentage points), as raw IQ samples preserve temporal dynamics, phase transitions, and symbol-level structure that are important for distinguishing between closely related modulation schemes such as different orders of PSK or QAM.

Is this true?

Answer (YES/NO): NO